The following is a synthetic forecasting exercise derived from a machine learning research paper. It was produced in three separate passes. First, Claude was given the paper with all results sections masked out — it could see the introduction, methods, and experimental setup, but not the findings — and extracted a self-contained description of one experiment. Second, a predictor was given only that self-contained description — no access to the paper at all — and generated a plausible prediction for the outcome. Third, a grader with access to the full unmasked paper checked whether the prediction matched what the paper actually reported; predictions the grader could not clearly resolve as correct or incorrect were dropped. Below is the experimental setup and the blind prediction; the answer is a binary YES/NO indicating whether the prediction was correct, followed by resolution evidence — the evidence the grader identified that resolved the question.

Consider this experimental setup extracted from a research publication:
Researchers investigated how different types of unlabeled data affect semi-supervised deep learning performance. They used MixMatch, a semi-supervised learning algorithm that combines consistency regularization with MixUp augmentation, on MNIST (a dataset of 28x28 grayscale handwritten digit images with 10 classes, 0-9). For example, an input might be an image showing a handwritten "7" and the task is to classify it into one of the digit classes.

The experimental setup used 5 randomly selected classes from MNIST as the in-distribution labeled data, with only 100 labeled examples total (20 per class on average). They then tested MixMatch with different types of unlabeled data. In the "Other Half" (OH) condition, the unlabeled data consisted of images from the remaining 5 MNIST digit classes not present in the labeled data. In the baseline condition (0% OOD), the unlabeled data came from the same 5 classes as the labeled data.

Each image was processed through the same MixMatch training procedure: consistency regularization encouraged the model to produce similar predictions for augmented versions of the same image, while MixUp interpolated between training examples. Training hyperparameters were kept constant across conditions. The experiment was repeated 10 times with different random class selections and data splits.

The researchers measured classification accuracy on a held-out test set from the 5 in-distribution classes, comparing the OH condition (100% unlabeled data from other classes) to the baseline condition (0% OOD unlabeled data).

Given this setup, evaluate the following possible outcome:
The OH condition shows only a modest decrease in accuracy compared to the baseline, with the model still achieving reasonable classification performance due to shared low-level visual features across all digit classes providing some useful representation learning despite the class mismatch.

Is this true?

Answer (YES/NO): NO